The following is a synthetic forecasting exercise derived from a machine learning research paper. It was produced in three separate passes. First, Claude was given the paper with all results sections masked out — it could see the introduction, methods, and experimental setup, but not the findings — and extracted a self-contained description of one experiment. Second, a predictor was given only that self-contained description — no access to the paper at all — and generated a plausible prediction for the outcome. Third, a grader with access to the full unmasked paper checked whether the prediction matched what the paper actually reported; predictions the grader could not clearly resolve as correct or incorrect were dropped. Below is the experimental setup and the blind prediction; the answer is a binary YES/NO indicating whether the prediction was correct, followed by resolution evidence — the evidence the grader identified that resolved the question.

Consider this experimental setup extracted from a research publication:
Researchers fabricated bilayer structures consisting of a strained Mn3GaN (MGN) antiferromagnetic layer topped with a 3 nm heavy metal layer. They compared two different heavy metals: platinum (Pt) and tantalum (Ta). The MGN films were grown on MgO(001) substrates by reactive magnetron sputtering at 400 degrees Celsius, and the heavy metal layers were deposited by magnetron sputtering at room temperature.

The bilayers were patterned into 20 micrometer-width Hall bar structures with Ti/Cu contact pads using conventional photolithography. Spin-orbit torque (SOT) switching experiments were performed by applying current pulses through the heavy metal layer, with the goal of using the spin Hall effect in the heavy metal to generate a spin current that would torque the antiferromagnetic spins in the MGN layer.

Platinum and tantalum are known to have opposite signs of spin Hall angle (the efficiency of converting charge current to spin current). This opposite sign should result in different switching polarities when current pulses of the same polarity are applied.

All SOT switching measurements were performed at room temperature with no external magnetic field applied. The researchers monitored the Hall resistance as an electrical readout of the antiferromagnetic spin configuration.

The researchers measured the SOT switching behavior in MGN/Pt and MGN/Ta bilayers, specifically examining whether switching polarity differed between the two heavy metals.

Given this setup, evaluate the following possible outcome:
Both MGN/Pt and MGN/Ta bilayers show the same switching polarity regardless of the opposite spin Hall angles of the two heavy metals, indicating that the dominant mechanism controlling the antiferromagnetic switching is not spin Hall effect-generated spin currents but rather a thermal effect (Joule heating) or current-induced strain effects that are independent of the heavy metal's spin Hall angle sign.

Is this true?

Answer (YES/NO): NO